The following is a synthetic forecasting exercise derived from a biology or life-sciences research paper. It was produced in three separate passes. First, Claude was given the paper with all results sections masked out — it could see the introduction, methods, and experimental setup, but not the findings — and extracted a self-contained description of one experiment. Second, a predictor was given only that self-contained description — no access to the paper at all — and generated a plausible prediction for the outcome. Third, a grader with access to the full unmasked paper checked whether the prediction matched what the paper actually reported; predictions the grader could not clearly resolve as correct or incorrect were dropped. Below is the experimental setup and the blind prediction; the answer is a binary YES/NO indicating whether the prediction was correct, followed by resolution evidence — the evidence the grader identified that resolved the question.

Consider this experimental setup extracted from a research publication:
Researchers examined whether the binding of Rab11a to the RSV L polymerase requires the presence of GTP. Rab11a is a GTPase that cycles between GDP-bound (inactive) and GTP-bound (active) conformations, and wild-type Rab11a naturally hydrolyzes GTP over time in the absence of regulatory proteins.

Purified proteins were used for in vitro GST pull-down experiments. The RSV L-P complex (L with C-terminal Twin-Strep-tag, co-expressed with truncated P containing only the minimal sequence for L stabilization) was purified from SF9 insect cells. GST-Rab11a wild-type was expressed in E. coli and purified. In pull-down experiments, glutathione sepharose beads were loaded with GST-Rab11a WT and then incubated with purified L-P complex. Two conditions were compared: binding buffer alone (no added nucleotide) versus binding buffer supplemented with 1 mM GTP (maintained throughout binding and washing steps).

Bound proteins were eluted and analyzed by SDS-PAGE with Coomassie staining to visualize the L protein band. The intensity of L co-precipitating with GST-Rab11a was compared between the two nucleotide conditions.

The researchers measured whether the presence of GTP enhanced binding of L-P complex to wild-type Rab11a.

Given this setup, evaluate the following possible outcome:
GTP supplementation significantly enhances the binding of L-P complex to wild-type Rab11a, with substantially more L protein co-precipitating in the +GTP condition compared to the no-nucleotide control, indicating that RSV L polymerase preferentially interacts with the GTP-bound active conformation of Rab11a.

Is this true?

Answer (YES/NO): YES